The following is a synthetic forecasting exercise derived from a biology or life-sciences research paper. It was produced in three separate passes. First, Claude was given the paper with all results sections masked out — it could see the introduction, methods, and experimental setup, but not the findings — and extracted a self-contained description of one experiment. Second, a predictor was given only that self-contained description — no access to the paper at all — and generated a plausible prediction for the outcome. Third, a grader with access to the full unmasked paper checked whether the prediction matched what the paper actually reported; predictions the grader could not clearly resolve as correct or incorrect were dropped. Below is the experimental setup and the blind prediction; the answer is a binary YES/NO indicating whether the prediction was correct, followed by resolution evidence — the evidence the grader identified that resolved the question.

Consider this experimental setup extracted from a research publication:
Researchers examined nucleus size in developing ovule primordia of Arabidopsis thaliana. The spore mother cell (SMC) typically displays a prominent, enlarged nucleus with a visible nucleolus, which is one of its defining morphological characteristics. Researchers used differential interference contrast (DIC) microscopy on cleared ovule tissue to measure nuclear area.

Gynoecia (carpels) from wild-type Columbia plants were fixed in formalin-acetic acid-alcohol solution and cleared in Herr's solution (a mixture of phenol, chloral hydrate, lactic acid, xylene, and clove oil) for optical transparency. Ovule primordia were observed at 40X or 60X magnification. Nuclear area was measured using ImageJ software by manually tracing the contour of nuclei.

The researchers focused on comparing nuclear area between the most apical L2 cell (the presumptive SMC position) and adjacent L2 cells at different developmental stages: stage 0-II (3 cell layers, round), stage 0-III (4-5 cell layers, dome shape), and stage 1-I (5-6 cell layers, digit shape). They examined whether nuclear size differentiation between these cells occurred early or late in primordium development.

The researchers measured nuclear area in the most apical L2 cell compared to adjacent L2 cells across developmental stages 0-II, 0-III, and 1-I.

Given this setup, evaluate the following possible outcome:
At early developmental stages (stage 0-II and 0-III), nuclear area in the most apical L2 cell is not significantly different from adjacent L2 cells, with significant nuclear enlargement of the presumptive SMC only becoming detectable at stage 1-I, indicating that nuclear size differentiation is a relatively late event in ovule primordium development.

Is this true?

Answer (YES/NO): NO